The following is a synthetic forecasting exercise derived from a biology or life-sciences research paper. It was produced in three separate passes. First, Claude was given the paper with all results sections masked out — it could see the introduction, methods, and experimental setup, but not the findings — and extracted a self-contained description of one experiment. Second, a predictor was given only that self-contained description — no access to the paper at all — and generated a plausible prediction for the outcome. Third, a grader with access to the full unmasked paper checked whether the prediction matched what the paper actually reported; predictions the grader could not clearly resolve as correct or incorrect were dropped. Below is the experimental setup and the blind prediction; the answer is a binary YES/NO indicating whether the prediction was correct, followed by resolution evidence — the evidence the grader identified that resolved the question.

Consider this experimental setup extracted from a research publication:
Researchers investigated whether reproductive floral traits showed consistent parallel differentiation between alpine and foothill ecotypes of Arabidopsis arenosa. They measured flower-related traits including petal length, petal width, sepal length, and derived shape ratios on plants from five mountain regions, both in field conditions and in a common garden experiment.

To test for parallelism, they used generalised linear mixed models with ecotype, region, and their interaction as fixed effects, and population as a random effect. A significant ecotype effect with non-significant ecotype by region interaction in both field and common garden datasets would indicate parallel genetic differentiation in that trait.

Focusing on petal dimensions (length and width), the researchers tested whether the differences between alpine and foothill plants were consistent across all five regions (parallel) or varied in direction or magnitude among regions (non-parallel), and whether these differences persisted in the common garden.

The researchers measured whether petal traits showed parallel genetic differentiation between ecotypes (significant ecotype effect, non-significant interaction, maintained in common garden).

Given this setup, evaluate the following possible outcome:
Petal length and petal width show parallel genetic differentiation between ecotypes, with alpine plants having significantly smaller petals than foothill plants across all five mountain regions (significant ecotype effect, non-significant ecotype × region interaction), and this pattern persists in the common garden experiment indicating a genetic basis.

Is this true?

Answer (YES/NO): NO